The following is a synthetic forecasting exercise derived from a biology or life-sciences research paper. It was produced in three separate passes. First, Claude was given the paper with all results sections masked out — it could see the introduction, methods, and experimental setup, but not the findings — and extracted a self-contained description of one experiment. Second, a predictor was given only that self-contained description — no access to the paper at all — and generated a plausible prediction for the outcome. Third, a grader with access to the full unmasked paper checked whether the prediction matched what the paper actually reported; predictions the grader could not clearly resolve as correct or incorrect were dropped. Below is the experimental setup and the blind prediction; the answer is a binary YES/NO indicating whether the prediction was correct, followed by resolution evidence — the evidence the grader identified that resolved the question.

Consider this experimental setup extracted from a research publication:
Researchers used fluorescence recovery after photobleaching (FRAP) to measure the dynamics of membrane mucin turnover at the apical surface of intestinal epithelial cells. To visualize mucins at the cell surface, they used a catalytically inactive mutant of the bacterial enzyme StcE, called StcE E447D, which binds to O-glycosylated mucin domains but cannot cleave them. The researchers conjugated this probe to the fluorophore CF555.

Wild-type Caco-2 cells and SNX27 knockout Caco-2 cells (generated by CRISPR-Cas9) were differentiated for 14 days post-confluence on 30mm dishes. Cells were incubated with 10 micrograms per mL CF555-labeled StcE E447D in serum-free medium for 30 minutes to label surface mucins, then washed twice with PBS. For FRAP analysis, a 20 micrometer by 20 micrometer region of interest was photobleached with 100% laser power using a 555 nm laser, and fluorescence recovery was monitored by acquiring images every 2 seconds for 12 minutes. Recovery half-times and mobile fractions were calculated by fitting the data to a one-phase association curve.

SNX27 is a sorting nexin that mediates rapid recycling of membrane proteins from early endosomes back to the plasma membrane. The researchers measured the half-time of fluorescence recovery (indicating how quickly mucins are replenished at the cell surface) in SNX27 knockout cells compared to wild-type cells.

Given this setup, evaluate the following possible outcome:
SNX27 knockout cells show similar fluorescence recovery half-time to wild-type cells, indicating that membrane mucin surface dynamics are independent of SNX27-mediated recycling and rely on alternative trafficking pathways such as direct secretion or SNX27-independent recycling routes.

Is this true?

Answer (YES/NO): NO